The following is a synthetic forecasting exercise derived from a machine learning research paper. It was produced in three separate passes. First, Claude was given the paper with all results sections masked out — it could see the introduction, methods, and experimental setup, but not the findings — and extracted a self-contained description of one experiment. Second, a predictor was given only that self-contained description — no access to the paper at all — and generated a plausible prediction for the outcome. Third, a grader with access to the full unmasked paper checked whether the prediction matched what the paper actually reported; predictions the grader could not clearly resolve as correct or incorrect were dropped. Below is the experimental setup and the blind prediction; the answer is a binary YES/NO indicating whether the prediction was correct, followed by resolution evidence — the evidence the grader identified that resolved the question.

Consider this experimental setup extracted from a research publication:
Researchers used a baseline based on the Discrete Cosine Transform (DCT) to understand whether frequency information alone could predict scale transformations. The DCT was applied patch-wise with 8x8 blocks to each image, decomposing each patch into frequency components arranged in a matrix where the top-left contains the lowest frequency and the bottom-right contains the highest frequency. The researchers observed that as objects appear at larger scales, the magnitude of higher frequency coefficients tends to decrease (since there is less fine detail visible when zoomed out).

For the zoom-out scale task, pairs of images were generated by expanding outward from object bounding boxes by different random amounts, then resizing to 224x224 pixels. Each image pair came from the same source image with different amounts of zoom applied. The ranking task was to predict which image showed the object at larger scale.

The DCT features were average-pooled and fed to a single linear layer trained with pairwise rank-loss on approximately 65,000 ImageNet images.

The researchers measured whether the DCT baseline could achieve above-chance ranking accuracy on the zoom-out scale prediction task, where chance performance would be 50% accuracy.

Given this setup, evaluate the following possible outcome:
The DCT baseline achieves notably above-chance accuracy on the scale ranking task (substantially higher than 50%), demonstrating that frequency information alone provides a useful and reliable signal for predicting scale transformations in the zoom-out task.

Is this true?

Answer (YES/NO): NO